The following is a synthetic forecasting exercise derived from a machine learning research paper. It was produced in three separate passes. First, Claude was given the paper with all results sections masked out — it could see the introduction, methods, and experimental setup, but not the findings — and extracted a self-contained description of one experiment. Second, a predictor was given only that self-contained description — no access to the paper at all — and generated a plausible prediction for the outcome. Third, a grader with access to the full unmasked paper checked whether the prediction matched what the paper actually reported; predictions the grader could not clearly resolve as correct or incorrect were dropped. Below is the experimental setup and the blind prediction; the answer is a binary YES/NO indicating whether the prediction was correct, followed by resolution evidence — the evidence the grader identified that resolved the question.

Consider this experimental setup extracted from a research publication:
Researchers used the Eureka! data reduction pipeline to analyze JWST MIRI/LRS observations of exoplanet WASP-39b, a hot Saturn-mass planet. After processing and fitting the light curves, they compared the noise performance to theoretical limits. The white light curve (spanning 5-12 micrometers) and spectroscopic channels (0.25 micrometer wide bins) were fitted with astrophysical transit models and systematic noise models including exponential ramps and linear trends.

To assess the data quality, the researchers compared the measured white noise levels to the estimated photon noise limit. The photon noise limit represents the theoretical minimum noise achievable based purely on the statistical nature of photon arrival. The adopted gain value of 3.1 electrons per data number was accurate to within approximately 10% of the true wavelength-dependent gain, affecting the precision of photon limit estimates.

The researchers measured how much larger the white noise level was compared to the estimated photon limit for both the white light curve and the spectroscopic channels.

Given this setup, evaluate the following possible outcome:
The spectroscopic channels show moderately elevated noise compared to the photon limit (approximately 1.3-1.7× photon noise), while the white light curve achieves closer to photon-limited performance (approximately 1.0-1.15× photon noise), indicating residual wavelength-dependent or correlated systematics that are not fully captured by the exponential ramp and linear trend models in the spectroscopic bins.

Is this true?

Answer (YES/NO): NO